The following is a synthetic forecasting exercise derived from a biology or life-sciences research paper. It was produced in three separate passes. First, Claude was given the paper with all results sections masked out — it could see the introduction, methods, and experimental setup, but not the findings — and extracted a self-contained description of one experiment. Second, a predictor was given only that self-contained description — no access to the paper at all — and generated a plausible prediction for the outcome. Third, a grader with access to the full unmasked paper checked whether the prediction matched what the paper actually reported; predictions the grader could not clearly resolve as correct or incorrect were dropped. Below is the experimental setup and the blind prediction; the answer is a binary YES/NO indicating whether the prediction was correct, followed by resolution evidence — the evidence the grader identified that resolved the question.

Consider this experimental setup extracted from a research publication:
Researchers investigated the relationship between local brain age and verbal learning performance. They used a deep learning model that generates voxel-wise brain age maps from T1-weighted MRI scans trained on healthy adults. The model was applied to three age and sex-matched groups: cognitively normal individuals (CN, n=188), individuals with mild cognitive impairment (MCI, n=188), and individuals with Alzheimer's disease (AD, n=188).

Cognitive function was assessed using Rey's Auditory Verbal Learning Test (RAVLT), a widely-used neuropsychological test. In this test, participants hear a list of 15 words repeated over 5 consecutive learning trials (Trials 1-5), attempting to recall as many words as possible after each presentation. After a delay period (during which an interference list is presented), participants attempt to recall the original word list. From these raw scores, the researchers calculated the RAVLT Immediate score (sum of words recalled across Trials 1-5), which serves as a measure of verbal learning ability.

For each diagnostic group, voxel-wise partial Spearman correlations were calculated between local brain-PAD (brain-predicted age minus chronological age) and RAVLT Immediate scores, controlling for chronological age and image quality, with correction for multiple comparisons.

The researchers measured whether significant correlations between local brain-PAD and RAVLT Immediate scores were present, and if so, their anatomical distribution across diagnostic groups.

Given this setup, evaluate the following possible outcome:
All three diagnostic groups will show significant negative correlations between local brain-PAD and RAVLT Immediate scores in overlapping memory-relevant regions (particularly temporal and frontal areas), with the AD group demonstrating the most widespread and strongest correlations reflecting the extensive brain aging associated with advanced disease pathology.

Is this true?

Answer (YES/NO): NO